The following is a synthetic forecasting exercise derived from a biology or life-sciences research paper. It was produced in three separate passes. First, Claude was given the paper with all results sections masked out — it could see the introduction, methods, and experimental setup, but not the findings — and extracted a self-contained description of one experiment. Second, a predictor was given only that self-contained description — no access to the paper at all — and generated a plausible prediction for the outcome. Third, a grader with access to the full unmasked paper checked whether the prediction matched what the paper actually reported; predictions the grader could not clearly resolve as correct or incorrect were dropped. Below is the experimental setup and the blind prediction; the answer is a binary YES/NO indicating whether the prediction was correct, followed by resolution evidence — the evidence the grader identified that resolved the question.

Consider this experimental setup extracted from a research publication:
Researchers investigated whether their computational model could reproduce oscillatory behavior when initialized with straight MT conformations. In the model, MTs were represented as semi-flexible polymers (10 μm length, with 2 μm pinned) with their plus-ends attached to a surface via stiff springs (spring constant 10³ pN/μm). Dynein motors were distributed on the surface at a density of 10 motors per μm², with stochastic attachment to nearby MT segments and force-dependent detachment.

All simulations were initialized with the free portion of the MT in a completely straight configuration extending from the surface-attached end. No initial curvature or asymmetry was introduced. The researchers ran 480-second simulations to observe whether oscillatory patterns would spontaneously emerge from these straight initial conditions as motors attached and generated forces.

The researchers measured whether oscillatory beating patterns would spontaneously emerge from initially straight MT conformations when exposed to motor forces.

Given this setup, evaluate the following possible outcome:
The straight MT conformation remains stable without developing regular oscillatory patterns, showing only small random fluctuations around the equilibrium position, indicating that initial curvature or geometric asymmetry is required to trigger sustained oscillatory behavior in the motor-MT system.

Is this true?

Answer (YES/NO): NO